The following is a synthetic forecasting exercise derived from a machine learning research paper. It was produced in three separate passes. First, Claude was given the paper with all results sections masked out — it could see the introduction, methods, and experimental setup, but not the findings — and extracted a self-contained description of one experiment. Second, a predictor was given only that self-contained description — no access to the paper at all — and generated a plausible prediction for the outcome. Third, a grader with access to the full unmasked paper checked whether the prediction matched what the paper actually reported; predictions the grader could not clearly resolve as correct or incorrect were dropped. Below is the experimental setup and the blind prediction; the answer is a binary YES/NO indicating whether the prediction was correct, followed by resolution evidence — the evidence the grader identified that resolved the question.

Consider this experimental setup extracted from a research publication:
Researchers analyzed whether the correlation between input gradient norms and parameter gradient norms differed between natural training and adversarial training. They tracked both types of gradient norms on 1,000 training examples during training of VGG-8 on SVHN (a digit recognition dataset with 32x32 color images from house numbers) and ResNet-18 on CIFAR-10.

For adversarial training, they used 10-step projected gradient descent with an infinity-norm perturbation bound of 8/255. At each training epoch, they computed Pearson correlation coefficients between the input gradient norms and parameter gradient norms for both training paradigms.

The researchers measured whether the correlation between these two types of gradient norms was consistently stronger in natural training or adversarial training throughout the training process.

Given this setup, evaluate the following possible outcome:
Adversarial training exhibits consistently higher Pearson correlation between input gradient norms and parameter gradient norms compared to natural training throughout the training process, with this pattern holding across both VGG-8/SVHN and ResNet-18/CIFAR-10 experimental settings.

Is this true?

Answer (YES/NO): NO